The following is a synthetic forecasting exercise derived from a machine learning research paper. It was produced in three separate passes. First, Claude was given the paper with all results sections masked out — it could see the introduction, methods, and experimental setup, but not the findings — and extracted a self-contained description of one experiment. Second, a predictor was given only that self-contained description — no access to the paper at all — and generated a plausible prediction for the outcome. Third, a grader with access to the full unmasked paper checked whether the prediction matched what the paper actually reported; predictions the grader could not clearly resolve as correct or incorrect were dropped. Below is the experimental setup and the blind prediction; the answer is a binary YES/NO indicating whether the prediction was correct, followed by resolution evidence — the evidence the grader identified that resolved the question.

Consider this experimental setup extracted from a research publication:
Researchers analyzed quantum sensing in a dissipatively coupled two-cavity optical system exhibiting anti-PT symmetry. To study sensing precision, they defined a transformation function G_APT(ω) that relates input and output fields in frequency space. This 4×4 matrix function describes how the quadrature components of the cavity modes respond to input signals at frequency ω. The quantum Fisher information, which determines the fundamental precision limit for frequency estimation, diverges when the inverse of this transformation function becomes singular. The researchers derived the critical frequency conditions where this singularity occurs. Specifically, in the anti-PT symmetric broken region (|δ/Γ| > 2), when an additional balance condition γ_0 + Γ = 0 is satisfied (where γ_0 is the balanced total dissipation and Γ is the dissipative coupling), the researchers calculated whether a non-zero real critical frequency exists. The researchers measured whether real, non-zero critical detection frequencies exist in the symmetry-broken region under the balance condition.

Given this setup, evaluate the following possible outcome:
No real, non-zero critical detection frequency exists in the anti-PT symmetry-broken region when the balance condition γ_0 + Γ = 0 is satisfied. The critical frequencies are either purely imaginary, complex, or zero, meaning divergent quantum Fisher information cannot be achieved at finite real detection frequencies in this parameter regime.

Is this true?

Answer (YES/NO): NO